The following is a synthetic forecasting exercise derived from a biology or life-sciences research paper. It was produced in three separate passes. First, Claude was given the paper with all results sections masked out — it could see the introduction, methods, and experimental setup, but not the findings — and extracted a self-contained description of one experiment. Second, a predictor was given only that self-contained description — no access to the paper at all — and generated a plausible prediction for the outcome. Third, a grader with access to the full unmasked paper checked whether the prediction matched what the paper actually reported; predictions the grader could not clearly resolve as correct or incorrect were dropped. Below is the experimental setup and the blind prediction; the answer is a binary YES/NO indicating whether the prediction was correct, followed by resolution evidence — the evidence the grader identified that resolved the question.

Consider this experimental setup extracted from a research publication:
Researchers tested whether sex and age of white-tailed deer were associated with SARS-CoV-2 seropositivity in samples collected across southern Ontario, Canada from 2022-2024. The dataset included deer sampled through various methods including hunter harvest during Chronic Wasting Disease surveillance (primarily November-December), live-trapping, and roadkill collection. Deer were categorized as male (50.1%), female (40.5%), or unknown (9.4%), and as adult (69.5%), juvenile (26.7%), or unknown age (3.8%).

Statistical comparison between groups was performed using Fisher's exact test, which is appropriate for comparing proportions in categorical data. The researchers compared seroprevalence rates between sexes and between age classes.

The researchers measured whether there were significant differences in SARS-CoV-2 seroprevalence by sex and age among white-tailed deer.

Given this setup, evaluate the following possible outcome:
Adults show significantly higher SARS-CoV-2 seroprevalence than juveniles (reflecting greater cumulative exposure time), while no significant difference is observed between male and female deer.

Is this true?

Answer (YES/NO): NO